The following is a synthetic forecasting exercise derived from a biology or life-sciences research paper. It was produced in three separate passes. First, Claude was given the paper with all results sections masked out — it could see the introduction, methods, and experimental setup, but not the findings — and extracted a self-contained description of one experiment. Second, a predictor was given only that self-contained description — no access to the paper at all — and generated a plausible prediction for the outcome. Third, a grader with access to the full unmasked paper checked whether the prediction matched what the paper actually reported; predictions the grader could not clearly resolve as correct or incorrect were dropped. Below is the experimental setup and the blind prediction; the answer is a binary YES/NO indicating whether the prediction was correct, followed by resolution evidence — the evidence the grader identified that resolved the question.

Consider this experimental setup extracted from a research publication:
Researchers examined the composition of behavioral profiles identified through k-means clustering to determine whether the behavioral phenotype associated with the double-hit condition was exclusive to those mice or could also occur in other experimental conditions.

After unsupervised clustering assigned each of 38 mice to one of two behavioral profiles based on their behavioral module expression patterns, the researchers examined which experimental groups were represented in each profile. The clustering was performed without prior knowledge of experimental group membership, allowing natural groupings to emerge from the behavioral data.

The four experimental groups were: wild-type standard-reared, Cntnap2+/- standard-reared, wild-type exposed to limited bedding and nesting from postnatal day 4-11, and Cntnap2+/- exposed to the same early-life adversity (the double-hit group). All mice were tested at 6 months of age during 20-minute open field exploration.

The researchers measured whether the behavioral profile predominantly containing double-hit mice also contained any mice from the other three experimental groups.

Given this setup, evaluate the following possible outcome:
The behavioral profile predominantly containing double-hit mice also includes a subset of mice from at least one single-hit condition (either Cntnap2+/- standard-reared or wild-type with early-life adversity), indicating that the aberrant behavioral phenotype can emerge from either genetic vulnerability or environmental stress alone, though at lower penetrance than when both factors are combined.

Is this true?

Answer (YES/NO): YES